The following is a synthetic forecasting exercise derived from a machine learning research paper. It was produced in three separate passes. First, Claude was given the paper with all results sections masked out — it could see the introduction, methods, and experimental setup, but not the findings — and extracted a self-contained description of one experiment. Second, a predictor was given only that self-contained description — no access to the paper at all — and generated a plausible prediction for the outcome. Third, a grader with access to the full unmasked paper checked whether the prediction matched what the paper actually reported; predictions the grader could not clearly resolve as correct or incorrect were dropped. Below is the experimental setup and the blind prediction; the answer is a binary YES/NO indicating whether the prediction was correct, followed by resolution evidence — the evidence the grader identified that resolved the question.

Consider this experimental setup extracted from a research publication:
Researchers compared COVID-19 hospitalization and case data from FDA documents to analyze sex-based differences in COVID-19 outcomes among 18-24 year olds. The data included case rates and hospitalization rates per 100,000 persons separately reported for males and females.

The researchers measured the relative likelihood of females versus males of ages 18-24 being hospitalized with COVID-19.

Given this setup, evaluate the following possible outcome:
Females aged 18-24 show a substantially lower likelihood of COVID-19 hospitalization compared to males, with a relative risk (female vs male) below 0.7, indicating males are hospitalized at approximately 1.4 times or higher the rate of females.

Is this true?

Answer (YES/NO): NO